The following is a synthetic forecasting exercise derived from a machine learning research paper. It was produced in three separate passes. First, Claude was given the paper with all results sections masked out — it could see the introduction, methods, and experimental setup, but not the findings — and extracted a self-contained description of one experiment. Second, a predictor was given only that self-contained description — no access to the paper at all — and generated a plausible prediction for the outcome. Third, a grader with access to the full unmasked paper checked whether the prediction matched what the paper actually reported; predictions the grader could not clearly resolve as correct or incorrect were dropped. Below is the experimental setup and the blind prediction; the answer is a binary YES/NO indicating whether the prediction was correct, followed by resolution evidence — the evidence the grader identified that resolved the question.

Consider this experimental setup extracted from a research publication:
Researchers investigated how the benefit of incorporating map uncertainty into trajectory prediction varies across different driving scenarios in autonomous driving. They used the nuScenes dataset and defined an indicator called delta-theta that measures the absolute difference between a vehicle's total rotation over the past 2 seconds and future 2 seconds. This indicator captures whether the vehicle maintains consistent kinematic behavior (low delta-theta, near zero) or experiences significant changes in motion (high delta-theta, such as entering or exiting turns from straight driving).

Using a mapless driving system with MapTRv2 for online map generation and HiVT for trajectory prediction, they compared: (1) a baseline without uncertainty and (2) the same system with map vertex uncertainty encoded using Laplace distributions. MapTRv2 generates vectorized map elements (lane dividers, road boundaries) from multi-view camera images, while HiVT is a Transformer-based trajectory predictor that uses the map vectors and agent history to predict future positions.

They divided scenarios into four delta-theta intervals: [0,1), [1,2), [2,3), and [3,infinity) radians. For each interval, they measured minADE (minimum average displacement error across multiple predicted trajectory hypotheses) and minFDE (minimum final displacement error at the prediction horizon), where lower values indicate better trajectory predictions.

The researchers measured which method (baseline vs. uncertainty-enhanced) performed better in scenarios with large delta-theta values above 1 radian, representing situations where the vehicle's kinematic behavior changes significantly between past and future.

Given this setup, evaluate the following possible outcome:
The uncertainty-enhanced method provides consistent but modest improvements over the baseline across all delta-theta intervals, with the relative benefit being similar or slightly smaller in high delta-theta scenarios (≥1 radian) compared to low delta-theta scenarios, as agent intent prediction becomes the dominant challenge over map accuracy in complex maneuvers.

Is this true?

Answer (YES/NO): NO